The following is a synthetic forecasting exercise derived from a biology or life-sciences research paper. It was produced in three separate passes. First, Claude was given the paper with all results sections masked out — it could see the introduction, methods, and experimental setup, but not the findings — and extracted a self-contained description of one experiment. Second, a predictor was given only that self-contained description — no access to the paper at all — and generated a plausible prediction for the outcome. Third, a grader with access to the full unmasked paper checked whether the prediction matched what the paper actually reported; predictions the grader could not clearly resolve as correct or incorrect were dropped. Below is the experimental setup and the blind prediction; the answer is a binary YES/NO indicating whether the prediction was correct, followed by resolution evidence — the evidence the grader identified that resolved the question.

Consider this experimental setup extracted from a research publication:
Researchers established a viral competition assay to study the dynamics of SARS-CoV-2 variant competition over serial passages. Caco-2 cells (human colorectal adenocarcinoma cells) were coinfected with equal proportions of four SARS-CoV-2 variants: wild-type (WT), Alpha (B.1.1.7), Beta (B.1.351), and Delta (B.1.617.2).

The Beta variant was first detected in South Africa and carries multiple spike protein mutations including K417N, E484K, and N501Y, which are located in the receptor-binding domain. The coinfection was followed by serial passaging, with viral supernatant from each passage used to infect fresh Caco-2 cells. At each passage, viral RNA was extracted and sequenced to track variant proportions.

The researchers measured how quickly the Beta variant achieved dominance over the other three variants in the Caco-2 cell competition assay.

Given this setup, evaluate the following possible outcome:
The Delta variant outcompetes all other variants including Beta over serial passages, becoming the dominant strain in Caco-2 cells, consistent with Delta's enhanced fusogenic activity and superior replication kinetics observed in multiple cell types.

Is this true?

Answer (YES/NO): NO